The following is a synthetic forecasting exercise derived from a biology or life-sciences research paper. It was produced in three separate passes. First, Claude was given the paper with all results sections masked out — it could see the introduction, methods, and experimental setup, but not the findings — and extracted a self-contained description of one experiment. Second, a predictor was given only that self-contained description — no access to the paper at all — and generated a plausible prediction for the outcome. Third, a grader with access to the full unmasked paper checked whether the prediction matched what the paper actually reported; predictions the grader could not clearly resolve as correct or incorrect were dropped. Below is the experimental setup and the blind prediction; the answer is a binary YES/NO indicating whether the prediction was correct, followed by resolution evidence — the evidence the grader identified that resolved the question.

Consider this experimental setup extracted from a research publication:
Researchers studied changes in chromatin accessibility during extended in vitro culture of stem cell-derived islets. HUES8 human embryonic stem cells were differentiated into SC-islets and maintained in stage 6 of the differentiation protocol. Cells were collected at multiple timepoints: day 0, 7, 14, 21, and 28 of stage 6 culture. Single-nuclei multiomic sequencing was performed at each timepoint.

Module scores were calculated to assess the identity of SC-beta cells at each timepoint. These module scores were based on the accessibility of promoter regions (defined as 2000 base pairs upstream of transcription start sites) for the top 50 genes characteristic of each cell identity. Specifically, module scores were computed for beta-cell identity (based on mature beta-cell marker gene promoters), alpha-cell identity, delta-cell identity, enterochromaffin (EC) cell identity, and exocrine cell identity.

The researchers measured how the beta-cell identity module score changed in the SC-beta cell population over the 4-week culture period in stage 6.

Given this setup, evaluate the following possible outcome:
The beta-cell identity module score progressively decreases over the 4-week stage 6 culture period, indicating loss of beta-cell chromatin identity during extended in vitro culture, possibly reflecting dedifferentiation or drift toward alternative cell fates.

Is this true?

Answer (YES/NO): NO